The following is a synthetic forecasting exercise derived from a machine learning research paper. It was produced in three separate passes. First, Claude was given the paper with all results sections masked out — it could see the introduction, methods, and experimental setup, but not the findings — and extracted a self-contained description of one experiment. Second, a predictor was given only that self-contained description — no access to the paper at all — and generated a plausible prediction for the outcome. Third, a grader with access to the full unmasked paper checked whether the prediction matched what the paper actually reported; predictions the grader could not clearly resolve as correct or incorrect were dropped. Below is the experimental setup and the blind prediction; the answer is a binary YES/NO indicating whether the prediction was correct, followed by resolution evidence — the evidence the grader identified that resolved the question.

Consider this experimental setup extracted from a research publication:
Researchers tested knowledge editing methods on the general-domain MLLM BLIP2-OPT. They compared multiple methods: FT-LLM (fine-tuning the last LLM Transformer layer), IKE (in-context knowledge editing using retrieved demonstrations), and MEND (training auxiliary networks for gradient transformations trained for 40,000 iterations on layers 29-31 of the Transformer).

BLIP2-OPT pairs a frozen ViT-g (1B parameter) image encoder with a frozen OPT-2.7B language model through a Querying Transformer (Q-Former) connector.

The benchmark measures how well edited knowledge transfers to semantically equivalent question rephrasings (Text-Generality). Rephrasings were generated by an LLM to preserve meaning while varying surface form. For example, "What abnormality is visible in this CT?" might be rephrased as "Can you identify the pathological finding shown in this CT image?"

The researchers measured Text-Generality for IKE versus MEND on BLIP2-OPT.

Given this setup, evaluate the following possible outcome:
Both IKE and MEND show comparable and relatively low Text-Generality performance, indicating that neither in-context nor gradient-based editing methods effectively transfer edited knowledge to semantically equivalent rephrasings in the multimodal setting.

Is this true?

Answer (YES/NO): NO